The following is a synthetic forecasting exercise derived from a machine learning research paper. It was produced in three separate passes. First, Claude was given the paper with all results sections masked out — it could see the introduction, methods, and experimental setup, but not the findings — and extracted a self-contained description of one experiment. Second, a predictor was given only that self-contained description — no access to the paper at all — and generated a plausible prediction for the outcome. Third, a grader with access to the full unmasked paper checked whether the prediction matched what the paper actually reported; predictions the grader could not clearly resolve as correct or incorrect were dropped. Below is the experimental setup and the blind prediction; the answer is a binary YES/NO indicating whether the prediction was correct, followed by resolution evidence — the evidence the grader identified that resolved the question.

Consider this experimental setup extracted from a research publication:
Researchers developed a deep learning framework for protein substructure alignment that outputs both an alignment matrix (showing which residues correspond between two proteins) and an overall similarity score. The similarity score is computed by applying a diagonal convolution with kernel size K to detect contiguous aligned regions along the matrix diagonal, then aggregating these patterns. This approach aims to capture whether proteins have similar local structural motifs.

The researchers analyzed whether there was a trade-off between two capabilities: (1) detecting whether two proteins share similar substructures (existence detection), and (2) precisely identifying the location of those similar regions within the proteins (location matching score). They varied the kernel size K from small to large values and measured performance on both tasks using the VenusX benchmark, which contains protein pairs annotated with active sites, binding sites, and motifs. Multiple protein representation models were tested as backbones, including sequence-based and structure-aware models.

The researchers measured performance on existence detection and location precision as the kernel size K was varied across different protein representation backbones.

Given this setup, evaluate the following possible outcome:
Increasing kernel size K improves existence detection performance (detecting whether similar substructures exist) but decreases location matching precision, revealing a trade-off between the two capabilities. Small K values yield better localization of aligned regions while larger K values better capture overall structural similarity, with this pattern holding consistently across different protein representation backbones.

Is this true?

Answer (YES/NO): NO